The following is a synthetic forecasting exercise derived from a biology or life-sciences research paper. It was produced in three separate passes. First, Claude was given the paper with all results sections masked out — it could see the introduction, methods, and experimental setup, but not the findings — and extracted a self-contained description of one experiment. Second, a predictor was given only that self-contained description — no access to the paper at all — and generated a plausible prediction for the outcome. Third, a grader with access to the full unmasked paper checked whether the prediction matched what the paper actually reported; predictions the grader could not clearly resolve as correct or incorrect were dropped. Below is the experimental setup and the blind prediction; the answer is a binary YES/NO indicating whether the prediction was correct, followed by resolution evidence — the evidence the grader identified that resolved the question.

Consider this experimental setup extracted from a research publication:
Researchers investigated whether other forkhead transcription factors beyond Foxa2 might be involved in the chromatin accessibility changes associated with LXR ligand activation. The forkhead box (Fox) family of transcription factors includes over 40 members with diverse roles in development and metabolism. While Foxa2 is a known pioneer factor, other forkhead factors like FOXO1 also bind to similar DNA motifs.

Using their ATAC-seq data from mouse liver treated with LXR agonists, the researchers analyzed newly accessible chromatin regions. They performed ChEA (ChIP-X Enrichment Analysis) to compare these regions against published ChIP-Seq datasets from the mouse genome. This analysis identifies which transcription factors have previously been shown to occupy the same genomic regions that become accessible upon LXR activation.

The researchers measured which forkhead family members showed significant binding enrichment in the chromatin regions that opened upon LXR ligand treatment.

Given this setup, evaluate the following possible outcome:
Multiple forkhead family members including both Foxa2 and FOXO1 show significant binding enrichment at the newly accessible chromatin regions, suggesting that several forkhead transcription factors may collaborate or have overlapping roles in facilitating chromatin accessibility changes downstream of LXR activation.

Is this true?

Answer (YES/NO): YES